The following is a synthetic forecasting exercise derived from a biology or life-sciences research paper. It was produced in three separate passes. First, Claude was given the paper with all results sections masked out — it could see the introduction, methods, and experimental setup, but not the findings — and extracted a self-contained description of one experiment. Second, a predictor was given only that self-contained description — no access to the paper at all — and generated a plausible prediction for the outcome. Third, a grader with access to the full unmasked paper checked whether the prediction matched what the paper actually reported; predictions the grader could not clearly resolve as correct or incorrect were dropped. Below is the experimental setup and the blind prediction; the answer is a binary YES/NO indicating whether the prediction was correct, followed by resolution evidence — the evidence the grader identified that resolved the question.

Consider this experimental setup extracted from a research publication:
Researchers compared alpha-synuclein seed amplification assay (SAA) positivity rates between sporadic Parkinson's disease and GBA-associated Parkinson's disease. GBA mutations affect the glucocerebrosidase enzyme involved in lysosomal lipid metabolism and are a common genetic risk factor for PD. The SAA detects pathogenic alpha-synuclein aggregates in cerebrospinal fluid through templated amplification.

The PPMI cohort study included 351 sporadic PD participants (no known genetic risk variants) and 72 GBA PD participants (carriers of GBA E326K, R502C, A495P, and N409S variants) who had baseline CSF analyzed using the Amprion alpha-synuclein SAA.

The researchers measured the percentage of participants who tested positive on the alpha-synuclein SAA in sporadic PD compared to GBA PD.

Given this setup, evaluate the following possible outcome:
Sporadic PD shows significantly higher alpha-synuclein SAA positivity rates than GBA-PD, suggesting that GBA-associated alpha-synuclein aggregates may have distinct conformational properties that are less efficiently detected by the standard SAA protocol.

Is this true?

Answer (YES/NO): NO